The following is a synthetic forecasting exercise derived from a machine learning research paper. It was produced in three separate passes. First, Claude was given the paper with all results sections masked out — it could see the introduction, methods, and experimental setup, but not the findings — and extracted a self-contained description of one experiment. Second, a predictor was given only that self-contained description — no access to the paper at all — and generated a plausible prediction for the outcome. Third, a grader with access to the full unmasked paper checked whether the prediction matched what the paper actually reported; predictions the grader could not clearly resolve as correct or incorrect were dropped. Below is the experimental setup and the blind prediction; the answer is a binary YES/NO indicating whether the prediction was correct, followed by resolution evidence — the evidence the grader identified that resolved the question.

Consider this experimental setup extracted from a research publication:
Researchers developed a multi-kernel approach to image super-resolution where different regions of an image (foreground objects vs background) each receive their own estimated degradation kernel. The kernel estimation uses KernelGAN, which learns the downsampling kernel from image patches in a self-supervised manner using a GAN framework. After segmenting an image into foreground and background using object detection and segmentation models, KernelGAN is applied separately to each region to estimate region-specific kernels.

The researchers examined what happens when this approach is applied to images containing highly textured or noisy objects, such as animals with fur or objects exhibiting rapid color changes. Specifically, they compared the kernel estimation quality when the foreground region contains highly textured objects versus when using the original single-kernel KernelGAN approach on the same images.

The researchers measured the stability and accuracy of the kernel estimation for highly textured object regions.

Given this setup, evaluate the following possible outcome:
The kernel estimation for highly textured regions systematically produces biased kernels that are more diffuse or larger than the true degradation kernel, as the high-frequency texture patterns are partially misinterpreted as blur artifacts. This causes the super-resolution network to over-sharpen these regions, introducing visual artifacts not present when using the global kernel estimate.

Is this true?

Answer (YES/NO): NO